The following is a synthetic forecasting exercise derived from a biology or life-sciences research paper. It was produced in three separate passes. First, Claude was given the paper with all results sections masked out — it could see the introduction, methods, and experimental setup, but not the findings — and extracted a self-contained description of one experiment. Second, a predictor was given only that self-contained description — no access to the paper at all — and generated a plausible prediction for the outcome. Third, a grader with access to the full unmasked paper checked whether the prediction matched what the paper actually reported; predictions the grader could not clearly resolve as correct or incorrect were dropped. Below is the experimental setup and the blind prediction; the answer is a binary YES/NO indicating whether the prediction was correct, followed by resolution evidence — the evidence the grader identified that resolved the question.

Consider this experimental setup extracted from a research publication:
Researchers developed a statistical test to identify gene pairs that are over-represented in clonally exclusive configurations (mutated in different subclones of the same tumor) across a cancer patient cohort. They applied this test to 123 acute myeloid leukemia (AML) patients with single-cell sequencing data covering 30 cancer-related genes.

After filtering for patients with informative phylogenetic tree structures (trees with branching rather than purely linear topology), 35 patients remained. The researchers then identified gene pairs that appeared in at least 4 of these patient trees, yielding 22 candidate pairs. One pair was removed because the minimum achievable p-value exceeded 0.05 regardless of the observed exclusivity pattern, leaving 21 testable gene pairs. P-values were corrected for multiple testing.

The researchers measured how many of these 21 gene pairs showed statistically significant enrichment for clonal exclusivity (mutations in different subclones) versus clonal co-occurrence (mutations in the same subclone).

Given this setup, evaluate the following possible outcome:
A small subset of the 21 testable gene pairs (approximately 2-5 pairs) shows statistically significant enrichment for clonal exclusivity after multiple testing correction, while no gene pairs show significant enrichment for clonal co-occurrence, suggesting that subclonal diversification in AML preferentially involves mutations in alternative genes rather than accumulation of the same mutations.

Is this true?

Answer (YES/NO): NO